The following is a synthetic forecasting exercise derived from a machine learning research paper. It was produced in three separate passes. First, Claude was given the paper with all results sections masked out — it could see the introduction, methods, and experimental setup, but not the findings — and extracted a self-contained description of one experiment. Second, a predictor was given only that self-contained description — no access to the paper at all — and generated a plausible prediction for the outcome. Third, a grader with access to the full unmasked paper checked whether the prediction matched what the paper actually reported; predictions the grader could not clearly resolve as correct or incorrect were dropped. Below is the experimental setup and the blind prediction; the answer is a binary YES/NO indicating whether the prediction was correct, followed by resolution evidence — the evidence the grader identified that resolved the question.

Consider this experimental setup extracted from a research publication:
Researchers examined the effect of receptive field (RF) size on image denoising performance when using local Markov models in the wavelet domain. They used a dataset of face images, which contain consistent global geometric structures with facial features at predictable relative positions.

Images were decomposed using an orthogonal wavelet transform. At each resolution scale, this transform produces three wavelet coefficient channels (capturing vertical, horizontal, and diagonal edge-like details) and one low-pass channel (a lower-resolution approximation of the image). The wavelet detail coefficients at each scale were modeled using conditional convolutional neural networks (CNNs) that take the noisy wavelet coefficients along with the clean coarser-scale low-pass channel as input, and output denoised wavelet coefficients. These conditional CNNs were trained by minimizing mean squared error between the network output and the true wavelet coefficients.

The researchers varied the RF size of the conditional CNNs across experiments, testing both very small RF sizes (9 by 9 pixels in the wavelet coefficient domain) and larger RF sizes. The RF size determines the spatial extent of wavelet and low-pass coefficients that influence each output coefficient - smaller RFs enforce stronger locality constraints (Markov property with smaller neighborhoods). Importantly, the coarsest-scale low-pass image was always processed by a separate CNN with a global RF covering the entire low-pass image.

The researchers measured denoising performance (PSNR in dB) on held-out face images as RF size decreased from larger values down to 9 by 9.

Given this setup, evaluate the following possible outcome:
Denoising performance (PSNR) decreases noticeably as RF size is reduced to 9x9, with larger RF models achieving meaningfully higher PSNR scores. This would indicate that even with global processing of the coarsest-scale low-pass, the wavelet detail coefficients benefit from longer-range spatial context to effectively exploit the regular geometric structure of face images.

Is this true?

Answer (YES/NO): NO